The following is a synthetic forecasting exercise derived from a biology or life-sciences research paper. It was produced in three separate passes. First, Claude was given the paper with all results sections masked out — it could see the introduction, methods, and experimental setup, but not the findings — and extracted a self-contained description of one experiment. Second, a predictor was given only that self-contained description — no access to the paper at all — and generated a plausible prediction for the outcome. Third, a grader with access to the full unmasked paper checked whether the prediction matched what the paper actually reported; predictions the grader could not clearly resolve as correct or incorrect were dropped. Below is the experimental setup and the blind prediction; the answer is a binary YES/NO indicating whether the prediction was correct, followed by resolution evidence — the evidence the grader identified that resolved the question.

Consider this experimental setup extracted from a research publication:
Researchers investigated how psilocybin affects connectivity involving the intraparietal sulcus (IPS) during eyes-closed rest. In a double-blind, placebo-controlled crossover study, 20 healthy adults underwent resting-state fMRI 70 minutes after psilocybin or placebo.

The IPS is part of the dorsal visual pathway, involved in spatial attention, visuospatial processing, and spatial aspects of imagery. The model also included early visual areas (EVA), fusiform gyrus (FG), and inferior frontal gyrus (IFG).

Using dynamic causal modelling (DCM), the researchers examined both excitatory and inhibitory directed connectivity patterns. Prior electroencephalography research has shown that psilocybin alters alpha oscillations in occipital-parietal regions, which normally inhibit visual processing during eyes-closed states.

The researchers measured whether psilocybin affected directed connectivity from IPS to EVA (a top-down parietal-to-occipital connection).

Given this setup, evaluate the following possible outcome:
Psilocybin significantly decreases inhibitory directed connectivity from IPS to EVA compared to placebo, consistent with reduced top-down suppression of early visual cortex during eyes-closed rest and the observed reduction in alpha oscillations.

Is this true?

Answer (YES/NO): NO